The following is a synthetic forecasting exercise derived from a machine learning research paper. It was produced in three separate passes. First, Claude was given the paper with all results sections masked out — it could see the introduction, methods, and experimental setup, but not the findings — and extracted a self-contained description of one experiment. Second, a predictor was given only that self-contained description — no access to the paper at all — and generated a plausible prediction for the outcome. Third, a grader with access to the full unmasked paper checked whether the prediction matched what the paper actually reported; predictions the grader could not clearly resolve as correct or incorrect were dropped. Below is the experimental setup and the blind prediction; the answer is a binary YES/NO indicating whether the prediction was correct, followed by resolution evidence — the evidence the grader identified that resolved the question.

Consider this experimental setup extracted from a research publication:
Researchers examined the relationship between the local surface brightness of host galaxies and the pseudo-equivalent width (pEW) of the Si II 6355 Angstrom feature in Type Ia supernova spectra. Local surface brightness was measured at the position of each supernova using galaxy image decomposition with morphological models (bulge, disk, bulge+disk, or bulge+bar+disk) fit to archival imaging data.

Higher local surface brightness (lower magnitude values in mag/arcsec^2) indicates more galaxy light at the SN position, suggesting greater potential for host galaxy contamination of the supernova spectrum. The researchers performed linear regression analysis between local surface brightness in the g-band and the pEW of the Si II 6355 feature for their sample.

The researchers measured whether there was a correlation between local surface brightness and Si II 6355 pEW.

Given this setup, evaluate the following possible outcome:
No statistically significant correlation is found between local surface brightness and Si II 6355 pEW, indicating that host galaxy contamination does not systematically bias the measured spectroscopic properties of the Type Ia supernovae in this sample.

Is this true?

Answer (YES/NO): NO